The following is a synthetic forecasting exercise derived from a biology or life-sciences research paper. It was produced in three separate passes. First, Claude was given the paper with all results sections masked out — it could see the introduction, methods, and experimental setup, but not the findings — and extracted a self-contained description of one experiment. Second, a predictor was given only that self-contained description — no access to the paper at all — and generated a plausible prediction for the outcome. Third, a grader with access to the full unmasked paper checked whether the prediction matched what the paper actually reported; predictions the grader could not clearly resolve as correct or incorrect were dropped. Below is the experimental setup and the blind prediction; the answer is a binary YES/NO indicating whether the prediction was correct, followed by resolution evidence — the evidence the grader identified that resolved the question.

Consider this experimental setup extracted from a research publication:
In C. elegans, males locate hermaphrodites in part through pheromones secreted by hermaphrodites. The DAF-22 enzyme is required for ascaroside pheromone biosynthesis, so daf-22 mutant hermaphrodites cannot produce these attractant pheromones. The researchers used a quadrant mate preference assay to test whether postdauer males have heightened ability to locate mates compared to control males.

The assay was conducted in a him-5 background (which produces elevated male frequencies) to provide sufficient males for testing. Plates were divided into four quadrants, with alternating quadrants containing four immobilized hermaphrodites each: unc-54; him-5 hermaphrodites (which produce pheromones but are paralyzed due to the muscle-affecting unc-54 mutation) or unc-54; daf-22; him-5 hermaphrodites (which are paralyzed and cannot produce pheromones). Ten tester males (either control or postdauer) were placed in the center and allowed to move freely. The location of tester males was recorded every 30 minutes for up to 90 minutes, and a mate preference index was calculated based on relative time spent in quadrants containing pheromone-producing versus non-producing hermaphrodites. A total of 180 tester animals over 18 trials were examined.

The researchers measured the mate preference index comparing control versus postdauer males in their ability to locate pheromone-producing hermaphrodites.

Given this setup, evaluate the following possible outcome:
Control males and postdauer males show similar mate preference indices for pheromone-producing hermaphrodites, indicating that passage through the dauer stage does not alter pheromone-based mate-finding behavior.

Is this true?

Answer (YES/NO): NO